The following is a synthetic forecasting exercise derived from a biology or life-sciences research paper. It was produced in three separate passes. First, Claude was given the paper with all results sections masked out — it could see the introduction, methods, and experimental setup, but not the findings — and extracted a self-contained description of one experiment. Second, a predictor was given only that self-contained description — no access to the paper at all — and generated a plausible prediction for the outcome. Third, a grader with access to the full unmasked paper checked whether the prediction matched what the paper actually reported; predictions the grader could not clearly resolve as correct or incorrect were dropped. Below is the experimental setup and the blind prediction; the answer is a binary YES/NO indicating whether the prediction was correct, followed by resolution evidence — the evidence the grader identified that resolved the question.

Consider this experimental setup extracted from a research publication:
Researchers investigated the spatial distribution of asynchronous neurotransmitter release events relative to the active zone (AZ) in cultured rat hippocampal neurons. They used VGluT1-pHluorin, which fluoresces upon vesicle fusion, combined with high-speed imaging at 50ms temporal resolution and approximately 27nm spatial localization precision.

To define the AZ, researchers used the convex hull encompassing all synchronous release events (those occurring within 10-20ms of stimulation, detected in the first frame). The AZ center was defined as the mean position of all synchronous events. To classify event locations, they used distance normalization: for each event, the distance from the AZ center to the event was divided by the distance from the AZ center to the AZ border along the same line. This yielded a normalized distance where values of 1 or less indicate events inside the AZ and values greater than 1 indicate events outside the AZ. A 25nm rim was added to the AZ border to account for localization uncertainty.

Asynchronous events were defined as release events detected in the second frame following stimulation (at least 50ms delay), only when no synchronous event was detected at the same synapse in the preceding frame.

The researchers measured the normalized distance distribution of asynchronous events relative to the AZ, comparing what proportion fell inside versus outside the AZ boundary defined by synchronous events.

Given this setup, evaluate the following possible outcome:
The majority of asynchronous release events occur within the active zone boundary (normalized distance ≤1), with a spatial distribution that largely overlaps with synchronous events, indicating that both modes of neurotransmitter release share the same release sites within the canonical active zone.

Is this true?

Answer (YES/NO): NO